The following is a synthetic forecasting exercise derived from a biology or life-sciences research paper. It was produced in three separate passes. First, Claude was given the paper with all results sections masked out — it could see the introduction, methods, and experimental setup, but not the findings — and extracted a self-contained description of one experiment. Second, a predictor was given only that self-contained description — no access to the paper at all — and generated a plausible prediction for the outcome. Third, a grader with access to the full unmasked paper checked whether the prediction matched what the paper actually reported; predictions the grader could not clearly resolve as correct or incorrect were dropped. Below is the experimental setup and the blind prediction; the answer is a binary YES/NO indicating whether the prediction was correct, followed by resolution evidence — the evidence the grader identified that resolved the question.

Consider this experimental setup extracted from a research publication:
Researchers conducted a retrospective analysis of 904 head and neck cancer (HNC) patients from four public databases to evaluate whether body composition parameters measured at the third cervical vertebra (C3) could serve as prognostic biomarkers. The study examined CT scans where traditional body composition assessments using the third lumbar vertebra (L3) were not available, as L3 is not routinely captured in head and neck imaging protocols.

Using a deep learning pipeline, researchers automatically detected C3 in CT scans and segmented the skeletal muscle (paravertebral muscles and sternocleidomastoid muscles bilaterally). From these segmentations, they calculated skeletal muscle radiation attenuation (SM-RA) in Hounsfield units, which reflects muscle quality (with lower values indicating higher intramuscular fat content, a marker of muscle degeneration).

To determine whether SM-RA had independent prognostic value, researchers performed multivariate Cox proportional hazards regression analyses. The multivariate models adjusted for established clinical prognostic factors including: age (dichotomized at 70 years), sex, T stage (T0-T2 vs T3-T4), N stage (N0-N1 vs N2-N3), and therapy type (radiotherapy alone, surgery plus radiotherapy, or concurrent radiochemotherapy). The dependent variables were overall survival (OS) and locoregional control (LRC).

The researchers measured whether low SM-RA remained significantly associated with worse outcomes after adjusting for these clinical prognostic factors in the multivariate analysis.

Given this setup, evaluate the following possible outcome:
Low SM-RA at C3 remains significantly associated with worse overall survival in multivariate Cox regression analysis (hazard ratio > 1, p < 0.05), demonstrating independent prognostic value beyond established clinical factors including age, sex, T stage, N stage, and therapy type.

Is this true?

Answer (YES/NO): YES